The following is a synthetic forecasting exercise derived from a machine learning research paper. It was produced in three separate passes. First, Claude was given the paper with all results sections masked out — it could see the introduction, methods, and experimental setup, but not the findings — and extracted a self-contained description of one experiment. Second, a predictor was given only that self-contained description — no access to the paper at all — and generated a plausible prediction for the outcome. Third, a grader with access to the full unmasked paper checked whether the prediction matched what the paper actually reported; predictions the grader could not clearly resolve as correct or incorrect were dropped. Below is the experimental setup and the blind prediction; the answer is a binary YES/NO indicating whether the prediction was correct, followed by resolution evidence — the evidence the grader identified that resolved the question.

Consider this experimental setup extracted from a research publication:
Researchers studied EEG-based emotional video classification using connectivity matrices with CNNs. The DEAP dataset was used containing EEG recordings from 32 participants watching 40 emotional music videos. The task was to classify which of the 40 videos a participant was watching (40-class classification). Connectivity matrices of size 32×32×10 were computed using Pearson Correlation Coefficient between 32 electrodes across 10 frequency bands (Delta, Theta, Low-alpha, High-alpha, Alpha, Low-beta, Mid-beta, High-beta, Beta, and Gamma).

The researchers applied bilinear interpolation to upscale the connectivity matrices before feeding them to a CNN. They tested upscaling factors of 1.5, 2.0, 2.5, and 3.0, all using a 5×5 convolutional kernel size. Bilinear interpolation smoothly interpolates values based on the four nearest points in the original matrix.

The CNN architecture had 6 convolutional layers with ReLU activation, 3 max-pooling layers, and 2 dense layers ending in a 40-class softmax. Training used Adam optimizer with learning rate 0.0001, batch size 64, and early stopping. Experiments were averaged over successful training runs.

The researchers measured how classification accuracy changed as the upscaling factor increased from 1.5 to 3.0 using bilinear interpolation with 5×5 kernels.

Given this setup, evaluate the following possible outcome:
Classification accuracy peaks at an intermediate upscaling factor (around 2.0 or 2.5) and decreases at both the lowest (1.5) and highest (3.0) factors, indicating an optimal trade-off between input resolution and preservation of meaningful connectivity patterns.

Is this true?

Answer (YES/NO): YES